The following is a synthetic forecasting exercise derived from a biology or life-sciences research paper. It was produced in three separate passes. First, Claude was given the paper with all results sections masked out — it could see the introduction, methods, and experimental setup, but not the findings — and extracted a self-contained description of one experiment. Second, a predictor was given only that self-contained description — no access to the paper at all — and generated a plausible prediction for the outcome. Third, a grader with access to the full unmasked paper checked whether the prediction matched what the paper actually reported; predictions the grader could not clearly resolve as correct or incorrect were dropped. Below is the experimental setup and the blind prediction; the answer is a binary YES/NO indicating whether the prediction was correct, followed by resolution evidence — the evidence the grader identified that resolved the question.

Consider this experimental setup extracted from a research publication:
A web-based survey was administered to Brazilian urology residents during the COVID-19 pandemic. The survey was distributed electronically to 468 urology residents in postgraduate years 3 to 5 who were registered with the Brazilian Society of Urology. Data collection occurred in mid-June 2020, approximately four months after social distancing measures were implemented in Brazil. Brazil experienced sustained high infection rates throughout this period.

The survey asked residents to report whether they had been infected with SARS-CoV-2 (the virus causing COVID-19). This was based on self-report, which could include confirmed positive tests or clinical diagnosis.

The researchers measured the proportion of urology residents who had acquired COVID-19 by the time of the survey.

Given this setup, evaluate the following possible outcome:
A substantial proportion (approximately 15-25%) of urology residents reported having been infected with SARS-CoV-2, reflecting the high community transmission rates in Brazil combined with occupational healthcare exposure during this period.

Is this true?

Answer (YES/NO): YES